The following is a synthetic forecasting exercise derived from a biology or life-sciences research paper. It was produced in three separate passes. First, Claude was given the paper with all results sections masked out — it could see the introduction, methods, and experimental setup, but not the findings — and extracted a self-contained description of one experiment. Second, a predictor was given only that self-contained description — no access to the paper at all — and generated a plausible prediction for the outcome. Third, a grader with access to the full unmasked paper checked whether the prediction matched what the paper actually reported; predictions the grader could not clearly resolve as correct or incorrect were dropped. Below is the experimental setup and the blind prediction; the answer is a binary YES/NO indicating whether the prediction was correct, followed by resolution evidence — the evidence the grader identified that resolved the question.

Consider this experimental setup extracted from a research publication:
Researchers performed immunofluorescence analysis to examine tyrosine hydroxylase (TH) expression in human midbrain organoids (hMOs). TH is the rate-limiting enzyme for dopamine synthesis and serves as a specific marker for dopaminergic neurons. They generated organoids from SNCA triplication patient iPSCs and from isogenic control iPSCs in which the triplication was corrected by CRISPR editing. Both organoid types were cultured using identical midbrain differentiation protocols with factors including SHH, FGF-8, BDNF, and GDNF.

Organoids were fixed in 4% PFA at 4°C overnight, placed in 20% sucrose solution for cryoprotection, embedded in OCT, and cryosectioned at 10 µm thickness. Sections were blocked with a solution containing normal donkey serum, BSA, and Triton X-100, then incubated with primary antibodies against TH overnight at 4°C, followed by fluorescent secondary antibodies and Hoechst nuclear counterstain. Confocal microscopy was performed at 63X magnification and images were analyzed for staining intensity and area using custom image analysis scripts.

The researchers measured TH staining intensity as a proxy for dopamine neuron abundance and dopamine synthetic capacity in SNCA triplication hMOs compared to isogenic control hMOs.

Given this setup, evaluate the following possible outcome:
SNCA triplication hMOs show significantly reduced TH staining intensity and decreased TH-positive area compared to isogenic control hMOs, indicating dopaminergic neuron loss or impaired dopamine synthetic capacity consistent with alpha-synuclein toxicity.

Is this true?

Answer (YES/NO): YES